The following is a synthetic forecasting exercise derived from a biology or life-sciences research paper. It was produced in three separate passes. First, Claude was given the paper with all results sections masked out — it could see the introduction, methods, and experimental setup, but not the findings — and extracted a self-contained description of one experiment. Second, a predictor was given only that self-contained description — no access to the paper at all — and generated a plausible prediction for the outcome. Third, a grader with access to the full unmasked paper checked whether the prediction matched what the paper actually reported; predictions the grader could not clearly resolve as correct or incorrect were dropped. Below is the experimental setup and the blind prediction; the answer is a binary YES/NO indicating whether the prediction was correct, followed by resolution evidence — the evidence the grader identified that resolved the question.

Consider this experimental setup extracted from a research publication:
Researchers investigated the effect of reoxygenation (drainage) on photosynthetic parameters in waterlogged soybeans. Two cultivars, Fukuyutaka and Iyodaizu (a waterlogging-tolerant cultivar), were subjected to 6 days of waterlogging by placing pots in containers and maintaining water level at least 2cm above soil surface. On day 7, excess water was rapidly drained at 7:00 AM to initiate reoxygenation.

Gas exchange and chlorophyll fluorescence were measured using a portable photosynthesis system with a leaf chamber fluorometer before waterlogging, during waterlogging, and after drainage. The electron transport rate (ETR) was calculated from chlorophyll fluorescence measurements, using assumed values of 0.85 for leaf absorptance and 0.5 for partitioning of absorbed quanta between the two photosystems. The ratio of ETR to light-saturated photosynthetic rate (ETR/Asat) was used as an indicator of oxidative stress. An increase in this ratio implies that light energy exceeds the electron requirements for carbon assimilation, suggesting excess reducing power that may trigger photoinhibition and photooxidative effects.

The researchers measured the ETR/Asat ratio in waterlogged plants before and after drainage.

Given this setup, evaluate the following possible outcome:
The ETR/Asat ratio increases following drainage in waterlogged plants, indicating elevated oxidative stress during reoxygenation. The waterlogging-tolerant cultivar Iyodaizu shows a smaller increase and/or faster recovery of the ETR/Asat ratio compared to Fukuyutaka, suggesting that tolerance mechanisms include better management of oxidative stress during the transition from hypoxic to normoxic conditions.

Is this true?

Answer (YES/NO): NO